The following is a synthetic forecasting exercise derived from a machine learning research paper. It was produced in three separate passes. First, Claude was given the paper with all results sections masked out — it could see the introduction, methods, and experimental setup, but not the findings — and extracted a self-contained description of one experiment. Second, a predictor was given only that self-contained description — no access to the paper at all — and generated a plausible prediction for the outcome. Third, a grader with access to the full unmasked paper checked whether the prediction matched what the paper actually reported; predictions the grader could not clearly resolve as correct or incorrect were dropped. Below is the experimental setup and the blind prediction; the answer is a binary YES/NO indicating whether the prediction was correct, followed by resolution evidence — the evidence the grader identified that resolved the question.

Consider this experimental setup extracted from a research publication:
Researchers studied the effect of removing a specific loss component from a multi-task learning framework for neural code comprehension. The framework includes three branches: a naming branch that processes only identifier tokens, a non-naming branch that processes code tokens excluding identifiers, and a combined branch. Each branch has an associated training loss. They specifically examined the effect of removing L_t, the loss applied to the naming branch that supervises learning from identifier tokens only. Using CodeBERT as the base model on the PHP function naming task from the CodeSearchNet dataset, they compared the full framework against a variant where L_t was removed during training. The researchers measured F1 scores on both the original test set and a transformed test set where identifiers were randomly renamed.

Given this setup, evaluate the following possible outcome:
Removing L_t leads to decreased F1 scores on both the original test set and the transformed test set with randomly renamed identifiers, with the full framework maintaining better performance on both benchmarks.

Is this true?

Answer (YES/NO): NO